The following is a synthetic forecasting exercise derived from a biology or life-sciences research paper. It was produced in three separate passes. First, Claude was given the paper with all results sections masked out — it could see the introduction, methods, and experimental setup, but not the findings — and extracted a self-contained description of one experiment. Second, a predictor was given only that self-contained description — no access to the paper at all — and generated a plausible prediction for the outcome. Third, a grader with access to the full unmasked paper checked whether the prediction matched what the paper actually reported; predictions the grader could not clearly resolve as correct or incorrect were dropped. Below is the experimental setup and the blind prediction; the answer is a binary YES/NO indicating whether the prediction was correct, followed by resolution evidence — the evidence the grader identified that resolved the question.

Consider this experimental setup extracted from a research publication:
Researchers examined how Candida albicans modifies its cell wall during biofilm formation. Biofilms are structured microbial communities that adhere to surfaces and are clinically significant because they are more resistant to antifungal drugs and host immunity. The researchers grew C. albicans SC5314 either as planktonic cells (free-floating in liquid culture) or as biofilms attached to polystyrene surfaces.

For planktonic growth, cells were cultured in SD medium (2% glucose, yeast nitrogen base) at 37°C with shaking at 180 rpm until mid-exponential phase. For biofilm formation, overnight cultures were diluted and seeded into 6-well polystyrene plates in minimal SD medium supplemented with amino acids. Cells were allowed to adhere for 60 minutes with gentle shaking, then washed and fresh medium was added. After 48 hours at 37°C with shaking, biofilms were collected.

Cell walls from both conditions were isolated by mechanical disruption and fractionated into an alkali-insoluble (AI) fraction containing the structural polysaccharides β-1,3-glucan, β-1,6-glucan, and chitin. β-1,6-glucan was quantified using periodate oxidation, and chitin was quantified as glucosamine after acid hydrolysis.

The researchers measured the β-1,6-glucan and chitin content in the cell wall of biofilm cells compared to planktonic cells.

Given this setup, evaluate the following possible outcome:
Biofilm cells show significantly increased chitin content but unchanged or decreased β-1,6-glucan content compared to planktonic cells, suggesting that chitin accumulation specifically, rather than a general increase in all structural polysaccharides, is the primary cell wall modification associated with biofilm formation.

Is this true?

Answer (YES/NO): NO